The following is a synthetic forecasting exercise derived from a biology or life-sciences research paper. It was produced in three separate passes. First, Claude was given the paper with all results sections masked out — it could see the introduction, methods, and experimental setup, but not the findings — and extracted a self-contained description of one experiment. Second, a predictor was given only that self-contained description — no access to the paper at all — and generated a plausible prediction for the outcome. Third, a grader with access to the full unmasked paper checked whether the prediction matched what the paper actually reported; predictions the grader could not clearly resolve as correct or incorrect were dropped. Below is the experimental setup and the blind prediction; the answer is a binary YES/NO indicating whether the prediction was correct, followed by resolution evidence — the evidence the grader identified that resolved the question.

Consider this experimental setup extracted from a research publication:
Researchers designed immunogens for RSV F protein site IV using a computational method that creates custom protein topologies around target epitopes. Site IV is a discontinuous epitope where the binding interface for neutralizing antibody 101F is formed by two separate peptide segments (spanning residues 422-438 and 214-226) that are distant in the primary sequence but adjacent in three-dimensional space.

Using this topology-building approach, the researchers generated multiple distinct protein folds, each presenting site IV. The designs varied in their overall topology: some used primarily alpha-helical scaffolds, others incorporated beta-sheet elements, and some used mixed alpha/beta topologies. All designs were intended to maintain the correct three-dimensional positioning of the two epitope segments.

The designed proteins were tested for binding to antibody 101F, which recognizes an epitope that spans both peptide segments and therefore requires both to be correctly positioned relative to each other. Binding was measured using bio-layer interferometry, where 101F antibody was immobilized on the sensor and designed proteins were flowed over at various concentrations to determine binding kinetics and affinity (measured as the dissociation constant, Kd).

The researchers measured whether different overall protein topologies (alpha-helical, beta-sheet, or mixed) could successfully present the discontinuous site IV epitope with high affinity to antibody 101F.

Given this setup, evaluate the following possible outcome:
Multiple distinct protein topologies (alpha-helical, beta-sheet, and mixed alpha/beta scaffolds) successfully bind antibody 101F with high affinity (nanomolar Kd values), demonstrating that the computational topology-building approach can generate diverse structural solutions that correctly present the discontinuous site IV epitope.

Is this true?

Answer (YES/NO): NO